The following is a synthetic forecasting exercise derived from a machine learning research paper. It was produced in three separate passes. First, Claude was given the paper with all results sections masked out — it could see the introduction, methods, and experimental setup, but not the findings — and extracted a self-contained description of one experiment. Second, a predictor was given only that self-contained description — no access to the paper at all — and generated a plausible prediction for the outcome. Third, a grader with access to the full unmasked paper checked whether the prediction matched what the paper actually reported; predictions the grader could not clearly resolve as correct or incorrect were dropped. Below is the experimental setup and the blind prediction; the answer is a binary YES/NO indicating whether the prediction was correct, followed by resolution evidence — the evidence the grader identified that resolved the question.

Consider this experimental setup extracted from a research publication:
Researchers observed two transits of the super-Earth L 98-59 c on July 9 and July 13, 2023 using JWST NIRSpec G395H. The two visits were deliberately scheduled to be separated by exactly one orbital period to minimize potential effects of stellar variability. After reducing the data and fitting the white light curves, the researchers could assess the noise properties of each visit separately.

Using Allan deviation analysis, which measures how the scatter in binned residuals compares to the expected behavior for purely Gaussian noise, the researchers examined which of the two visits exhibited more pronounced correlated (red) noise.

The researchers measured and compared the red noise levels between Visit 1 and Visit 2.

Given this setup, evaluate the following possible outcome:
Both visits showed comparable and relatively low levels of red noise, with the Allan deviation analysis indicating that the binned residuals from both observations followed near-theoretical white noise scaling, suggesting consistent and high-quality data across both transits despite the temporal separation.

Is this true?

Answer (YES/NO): NO